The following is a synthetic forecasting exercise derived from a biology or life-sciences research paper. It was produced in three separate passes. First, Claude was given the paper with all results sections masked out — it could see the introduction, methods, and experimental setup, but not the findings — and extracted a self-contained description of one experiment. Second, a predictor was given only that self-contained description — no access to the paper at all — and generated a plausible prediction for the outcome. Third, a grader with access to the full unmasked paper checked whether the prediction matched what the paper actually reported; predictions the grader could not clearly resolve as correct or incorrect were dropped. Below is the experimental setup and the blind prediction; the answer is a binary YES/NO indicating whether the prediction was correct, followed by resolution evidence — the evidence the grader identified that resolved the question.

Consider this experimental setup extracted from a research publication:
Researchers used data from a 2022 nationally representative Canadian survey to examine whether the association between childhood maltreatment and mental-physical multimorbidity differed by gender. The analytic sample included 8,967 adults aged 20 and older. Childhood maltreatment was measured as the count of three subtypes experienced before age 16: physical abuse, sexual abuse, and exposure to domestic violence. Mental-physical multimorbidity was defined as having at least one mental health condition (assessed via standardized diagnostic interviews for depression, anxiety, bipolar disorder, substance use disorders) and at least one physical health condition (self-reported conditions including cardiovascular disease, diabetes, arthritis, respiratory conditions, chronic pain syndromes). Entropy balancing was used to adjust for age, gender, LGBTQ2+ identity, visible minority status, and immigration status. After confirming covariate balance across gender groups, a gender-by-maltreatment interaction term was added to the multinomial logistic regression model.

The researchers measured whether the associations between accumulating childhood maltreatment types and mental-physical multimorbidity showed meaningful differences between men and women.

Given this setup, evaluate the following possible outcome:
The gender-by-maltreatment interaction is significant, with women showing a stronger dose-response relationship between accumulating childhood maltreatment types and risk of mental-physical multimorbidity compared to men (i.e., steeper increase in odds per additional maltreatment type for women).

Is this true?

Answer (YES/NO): NO